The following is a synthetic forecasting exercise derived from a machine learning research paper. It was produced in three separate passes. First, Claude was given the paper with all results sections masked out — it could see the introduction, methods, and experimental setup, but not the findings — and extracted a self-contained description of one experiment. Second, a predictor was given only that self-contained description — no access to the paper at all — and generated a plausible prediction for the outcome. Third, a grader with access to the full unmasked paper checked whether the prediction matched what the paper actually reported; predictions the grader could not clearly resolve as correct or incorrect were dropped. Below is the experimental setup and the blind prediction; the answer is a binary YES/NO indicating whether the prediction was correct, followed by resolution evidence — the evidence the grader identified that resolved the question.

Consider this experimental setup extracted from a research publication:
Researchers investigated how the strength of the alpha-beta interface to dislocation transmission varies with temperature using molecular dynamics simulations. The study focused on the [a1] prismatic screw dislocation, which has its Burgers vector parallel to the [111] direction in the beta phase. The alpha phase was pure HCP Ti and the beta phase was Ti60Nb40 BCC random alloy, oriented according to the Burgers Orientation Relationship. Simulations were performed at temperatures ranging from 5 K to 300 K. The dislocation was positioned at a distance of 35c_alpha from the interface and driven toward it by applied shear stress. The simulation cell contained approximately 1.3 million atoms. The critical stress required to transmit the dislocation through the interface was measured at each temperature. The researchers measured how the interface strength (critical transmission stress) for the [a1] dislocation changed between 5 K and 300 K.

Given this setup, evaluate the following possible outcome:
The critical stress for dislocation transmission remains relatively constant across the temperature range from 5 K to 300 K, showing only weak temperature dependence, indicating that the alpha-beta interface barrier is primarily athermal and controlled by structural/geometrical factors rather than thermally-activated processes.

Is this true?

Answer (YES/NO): YES